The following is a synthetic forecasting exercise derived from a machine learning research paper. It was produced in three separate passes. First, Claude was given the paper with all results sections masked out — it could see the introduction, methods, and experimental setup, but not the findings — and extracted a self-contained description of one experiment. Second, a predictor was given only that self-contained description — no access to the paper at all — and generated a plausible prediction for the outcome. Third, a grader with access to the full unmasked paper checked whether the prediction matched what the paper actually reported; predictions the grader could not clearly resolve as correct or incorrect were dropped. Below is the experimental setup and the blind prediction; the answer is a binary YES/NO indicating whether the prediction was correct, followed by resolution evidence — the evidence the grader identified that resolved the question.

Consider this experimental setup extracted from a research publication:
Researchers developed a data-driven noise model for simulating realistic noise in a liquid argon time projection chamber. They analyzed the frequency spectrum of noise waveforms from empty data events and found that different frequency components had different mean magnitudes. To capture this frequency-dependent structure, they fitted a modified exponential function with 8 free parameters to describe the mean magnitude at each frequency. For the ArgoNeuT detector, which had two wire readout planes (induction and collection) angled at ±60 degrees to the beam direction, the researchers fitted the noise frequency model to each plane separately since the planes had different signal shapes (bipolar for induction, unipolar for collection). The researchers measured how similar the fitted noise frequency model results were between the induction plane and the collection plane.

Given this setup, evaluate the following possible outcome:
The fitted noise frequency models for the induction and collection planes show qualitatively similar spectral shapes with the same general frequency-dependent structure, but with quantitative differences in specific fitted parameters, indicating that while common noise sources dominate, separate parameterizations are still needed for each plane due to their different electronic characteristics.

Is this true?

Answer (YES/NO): NO